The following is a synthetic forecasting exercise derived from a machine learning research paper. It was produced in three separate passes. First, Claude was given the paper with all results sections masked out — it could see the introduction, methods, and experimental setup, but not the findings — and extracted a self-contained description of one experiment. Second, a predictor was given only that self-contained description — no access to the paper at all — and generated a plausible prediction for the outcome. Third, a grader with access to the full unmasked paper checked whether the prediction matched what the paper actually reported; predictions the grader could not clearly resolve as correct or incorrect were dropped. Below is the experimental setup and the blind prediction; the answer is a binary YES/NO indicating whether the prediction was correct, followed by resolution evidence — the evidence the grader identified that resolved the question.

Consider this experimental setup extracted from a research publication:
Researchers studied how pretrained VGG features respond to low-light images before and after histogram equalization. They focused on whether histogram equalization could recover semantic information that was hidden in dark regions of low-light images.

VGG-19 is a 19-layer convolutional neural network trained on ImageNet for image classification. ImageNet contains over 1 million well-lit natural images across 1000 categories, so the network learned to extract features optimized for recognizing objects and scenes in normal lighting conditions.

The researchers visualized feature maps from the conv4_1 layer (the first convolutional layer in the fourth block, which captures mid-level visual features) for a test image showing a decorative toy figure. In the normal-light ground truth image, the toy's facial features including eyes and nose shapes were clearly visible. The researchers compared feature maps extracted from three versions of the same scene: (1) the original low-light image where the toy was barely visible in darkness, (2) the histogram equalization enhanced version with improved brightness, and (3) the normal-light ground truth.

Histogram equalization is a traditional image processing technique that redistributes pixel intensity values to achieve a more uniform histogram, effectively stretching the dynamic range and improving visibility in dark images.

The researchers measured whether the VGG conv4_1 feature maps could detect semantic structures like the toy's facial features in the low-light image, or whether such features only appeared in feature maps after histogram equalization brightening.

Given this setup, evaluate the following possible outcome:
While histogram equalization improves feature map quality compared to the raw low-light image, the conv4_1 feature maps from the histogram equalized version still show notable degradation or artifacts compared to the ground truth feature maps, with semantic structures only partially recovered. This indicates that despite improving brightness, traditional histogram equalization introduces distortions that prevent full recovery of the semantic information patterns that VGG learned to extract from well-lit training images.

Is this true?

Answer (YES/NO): NO